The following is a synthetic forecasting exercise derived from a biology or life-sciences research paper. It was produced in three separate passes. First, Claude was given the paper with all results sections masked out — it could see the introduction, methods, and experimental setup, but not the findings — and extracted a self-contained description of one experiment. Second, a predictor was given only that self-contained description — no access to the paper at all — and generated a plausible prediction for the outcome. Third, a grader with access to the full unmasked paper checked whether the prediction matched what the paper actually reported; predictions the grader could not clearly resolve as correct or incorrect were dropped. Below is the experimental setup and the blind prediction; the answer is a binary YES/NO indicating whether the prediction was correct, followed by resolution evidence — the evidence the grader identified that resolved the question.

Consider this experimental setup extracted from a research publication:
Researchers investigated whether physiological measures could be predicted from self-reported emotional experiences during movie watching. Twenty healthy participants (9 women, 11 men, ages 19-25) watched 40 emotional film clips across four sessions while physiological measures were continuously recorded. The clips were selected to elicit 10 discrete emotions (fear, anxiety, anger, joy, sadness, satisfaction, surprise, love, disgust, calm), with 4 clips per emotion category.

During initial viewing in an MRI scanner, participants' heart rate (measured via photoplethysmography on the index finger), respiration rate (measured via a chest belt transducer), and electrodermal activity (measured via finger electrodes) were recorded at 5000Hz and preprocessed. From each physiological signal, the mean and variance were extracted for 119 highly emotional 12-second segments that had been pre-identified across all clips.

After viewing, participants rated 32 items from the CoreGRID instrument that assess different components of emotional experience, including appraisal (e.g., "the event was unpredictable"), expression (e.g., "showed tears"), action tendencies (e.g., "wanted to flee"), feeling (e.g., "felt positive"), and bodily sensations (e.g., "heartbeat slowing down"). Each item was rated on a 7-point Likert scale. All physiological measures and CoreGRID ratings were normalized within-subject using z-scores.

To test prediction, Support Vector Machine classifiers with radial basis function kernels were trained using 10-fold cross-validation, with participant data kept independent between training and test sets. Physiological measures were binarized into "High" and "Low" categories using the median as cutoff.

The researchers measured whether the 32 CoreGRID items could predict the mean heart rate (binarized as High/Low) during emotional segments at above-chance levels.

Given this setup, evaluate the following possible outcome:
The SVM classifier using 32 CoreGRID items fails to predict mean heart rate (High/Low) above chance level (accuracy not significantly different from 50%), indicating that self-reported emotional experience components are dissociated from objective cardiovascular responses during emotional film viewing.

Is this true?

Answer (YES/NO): NO